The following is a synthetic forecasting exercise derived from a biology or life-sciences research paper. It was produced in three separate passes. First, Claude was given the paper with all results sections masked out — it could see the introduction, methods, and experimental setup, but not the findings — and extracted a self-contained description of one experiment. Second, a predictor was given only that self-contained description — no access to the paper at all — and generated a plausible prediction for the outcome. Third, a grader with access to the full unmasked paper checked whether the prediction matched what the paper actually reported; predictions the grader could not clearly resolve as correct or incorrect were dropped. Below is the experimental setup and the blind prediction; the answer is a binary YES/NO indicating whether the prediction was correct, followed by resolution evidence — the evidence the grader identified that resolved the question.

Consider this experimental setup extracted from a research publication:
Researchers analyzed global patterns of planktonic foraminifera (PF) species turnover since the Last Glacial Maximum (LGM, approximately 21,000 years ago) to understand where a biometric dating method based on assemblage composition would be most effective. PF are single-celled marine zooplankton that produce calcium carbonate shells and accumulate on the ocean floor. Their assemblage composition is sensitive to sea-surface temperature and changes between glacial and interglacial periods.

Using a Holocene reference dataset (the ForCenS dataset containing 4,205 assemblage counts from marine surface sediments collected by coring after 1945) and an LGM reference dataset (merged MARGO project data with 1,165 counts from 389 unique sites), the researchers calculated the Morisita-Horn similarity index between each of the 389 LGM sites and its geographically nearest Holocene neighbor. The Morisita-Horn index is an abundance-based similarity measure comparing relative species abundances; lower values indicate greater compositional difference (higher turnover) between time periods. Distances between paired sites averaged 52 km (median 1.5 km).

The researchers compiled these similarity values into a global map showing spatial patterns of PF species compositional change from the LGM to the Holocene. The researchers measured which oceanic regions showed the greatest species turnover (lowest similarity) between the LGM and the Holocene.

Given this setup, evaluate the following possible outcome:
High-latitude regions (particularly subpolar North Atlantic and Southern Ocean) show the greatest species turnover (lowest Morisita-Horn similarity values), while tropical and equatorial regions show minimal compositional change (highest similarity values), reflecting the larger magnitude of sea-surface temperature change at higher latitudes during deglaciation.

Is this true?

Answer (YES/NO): NO